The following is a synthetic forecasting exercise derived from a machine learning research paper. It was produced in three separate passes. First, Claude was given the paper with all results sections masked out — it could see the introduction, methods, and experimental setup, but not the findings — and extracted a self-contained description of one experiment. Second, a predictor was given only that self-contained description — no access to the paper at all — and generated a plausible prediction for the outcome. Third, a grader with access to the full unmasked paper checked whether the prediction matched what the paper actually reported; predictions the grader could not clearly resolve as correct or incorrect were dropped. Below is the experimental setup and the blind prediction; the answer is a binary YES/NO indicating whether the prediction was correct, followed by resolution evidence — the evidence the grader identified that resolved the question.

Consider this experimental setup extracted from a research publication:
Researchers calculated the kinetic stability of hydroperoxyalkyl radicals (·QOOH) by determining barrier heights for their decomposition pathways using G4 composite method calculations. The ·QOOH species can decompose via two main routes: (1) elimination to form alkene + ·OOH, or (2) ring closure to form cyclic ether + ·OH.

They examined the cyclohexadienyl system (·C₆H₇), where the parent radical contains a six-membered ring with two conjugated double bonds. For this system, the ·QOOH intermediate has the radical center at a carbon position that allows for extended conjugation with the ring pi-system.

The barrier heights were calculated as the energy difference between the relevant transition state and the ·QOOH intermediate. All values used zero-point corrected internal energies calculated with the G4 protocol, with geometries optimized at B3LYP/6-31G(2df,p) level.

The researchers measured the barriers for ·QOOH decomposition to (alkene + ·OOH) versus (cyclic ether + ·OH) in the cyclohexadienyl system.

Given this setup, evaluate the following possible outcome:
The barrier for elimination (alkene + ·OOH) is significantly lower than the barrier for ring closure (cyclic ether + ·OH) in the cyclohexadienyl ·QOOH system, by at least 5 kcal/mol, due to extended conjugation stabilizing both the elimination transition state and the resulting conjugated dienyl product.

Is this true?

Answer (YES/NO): YES